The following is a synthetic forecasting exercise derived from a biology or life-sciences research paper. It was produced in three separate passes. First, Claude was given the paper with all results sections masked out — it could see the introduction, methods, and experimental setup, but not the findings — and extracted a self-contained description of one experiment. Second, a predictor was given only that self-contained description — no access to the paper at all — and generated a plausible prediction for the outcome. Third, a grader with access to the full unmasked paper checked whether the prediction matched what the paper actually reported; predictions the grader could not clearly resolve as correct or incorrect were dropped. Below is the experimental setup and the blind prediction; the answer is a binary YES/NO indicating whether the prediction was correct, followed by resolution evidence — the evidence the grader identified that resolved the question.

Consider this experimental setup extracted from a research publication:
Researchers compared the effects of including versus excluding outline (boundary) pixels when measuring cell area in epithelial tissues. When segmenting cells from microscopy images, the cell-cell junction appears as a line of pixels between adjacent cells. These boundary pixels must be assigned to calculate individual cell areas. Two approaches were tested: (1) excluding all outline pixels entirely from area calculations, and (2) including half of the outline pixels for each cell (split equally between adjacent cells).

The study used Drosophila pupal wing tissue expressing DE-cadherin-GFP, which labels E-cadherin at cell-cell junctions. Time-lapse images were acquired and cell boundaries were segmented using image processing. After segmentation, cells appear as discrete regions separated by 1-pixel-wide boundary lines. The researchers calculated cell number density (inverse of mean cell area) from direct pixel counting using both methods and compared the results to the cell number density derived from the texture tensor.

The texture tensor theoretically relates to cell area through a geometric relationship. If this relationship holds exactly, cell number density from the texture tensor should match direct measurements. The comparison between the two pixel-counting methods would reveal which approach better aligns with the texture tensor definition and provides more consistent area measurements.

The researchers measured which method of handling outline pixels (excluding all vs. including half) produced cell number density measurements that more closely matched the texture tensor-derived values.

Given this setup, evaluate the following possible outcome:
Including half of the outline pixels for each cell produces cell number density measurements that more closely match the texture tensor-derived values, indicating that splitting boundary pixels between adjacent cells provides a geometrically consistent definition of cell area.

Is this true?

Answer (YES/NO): YES